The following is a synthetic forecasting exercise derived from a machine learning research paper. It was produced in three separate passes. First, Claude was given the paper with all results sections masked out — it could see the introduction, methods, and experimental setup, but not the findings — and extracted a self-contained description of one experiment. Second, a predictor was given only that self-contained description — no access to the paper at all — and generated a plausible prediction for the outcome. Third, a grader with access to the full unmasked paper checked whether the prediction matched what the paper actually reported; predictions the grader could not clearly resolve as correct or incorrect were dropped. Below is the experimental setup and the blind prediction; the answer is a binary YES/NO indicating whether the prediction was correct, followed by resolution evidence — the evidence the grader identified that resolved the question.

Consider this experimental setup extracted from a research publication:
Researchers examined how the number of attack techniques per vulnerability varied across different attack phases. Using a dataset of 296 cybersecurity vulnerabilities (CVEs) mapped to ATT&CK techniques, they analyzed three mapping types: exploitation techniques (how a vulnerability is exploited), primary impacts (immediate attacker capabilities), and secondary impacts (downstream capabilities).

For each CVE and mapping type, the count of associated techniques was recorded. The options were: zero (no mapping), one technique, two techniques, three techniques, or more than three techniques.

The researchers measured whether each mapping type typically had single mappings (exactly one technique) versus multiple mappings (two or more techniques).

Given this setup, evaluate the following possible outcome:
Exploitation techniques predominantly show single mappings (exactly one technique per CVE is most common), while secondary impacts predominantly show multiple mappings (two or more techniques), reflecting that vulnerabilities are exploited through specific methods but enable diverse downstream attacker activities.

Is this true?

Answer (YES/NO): NO